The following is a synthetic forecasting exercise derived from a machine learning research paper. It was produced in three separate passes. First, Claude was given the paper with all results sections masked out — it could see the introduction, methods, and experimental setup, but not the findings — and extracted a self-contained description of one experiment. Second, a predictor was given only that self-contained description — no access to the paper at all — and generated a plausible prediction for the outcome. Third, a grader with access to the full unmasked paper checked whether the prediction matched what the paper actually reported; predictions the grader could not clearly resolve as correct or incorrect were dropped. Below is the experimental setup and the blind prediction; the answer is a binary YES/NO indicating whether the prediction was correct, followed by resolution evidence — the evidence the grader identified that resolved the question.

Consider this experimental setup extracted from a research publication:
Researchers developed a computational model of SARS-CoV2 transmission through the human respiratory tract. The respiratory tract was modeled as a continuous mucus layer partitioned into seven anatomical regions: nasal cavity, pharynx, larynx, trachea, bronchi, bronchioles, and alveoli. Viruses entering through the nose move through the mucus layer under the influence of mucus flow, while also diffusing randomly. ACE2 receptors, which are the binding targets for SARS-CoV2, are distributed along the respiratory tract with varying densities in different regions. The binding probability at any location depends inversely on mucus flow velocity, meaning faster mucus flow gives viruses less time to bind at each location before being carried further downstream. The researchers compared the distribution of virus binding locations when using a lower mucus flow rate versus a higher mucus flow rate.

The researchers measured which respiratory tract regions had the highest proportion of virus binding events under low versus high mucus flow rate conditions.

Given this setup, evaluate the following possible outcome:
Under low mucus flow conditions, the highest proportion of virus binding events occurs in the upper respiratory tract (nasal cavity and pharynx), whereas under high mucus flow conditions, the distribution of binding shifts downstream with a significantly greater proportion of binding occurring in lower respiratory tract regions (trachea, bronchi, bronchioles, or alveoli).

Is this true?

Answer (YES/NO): YES